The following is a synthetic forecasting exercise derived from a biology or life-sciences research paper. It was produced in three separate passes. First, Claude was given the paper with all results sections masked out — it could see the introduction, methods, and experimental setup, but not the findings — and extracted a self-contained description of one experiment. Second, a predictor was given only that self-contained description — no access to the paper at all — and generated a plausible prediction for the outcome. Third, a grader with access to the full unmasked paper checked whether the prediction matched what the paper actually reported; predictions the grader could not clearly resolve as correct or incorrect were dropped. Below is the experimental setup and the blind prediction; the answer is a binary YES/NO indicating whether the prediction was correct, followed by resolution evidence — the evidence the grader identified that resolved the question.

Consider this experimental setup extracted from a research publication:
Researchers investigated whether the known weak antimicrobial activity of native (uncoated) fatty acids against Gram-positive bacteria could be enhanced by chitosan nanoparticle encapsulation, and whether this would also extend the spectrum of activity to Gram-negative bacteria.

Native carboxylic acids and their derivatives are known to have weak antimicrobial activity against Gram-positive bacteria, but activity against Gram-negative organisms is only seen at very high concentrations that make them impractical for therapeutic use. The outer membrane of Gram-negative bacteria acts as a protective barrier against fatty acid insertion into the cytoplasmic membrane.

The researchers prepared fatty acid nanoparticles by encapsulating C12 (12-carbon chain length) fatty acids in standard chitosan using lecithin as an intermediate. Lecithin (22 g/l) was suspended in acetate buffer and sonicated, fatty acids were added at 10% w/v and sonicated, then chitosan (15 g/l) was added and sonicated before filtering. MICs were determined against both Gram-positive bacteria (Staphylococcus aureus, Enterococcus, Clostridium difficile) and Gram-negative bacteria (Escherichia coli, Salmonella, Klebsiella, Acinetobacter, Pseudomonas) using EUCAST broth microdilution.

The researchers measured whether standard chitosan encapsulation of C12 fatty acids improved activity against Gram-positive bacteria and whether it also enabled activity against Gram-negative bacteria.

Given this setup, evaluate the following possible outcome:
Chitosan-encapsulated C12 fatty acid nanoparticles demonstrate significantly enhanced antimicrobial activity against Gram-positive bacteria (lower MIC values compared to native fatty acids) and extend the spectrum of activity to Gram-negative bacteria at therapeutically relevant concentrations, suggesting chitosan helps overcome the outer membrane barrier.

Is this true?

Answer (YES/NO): NO